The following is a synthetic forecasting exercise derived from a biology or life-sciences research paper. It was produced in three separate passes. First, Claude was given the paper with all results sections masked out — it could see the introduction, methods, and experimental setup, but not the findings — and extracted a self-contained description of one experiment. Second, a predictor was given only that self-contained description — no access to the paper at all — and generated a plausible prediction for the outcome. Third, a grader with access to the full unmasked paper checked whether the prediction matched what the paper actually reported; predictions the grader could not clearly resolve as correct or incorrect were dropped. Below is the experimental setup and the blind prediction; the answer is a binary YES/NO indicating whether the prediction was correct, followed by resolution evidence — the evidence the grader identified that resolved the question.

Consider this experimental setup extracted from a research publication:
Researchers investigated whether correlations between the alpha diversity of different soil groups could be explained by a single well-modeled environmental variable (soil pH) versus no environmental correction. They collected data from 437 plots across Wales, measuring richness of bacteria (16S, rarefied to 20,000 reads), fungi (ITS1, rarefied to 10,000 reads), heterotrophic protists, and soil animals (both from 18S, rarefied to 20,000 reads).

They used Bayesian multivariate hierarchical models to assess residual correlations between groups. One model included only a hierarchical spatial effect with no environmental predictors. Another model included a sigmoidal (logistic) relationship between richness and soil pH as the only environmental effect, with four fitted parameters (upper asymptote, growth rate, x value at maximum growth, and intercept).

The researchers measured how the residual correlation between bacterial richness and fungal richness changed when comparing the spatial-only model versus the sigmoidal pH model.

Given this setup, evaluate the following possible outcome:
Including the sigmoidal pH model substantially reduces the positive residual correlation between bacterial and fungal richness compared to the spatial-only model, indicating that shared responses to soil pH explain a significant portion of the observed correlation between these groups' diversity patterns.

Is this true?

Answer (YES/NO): NO